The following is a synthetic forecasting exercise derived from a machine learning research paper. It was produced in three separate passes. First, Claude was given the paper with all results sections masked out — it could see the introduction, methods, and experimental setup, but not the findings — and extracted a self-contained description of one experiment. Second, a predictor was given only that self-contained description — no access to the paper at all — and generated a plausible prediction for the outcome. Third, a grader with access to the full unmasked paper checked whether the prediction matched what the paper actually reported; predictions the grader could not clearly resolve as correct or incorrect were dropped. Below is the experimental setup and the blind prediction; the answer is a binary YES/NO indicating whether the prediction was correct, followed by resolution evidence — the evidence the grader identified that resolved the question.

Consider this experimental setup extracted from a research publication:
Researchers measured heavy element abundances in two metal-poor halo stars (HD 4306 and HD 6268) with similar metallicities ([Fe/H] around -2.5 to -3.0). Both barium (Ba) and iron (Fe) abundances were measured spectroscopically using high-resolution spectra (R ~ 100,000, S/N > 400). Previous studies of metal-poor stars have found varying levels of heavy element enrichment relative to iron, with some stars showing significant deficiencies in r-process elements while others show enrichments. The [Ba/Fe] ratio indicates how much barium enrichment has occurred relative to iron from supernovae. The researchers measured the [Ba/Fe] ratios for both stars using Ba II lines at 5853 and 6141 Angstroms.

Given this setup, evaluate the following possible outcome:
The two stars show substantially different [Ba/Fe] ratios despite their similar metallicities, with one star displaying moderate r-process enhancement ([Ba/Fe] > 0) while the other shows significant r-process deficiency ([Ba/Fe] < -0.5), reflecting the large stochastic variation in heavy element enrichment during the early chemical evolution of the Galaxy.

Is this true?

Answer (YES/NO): YES